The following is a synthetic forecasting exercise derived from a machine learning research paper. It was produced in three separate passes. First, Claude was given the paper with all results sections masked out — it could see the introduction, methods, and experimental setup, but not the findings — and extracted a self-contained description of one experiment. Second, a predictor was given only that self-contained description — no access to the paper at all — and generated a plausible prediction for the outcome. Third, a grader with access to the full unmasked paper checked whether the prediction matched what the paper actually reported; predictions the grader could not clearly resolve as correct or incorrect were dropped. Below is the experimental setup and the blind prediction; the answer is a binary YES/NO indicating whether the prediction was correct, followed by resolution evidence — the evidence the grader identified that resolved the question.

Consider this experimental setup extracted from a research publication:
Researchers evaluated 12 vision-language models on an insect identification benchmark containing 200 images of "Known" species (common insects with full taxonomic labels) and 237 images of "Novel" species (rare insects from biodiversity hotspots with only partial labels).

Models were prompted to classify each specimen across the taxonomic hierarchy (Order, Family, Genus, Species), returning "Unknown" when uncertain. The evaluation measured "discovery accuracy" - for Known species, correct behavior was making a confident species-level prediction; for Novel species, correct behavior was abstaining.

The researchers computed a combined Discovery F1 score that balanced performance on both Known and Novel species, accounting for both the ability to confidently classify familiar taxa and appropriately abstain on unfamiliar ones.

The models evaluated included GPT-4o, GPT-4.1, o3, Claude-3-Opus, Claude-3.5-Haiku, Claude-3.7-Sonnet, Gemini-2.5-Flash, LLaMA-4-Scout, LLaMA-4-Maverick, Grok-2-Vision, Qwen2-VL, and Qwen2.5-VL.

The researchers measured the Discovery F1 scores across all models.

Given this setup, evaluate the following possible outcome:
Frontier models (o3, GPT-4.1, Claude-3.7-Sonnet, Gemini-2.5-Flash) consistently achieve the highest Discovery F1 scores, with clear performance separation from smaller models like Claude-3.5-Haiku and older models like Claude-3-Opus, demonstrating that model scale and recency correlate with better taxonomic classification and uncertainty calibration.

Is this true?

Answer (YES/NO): NO